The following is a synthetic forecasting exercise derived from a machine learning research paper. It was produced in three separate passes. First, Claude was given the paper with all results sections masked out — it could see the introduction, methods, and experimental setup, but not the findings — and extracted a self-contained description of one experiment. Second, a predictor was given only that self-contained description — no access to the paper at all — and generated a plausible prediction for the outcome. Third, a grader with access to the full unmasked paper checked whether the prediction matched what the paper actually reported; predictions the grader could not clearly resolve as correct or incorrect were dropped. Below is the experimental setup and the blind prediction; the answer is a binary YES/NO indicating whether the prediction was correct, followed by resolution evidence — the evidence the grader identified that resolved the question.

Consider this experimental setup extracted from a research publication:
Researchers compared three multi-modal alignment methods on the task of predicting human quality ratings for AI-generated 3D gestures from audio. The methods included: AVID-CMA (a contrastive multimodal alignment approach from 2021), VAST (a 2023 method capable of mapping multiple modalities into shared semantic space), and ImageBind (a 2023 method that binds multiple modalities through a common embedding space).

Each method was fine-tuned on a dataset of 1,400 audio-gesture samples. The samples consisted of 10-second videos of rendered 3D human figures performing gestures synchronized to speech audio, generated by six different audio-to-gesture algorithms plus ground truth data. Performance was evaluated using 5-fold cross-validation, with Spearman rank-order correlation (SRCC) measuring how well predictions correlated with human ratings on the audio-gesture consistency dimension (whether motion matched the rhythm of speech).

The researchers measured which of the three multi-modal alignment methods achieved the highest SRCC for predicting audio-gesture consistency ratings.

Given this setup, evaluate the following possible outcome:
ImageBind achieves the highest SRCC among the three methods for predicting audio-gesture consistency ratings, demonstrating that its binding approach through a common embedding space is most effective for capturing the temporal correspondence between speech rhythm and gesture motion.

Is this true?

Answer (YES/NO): YES